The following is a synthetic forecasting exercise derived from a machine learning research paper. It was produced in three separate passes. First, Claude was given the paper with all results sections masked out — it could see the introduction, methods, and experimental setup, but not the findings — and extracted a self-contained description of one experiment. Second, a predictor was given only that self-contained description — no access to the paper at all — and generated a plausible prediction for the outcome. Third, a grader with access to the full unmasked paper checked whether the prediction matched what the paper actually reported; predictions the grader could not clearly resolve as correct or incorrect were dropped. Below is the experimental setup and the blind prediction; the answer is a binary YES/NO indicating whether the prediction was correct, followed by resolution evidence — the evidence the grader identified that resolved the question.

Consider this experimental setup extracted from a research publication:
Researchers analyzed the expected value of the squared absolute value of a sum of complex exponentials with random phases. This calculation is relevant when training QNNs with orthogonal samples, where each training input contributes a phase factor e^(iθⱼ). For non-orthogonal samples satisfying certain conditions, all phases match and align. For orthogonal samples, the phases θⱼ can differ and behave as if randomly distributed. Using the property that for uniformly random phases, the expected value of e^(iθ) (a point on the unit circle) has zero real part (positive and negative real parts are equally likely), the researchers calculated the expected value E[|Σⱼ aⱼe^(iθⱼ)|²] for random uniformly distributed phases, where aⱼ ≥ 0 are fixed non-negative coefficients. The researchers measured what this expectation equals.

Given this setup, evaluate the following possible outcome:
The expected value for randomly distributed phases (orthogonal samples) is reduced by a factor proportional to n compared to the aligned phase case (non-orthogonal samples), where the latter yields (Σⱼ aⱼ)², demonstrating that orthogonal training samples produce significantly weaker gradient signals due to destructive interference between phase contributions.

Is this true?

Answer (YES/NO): NO